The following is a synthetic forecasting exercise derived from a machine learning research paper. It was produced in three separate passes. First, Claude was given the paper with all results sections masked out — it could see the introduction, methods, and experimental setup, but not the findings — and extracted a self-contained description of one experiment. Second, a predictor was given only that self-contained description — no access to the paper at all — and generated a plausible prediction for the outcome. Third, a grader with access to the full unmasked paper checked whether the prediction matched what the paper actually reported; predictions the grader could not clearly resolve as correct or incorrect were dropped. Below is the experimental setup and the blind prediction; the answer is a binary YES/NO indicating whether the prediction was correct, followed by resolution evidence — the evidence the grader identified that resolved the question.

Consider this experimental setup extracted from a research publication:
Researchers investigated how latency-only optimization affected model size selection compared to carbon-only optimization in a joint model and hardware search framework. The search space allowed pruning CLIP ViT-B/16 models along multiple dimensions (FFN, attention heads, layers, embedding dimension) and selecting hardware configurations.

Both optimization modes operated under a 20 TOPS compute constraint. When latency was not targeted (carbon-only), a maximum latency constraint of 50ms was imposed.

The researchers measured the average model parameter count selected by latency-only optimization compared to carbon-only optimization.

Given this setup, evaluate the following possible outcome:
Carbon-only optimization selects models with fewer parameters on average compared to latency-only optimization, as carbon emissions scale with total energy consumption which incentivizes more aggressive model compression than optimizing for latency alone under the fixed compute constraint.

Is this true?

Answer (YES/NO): YES